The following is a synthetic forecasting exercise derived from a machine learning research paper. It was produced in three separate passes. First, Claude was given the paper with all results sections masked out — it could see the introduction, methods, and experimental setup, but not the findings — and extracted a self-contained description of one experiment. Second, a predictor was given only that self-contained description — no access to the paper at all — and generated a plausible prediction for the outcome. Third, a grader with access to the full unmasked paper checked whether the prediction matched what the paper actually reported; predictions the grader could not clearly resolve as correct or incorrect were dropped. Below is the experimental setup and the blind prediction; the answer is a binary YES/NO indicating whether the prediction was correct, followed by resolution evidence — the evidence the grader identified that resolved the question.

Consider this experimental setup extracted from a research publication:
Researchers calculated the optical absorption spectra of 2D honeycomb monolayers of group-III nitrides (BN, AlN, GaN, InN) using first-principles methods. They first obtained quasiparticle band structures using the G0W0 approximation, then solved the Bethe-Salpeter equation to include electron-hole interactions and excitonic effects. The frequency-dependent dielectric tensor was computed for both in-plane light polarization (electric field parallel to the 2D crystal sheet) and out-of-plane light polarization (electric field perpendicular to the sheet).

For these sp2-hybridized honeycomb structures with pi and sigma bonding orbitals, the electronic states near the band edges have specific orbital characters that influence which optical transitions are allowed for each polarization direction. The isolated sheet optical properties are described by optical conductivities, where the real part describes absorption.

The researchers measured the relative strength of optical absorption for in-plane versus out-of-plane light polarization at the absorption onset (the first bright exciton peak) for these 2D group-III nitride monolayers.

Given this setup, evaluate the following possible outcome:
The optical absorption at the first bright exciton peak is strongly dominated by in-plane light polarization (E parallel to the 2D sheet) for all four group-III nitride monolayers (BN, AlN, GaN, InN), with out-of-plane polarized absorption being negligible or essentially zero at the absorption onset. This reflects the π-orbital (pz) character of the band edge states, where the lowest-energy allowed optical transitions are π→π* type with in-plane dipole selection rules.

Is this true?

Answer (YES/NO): NO